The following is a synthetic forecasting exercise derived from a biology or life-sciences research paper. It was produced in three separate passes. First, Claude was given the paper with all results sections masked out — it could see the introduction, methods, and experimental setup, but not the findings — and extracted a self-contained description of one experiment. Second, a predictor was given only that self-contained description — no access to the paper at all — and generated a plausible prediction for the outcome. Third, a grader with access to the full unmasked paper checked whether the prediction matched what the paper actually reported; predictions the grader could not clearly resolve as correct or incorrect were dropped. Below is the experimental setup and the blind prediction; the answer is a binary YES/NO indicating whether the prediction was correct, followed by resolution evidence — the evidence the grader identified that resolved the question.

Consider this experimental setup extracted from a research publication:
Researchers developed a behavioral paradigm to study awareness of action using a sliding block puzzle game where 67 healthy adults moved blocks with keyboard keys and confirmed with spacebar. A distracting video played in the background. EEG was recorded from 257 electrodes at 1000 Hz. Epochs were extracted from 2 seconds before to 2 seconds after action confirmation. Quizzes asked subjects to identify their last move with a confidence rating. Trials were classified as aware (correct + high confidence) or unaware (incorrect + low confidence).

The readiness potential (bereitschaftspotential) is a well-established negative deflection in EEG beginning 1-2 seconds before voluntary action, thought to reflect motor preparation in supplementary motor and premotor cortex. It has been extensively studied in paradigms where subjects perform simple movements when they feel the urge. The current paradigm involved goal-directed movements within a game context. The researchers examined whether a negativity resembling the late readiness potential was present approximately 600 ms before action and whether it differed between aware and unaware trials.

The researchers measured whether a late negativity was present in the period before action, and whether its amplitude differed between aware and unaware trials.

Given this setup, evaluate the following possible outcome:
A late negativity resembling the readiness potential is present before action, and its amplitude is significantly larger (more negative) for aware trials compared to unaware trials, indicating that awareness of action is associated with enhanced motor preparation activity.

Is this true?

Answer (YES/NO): NO